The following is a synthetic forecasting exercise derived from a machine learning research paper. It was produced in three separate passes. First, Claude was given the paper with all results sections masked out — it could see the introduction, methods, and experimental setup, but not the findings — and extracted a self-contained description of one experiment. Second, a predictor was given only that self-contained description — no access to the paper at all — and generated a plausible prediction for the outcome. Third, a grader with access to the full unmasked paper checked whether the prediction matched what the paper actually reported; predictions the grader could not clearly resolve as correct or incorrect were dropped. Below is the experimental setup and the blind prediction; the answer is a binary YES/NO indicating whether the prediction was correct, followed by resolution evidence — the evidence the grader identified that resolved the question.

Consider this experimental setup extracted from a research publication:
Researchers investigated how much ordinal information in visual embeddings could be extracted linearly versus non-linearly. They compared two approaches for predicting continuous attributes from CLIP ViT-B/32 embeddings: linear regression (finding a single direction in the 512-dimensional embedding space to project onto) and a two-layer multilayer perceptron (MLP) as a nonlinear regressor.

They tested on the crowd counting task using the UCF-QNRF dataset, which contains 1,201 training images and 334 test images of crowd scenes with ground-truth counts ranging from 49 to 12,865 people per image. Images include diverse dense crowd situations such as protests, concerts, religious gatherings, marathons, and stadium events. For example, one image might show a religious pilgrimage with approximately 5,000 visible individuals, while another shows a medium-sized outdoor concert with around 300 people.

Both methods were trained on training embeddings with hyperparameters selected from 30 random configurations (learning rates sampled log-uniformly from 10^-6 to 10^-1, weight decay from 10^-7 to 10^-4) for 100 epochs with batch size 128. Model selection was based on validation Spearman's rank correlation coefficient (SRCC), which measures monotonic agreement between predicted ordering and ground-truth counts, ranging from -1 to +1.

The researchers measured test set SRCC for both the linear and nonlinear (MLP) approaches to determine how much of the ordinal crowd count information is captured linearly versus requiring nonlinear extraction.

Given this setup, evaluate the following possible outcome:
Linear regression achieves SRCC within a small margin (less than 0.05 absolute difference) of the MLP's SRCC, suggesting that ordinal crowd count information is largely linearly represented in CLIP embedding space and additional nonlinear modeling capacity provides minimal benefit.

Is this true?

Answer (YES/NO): YES